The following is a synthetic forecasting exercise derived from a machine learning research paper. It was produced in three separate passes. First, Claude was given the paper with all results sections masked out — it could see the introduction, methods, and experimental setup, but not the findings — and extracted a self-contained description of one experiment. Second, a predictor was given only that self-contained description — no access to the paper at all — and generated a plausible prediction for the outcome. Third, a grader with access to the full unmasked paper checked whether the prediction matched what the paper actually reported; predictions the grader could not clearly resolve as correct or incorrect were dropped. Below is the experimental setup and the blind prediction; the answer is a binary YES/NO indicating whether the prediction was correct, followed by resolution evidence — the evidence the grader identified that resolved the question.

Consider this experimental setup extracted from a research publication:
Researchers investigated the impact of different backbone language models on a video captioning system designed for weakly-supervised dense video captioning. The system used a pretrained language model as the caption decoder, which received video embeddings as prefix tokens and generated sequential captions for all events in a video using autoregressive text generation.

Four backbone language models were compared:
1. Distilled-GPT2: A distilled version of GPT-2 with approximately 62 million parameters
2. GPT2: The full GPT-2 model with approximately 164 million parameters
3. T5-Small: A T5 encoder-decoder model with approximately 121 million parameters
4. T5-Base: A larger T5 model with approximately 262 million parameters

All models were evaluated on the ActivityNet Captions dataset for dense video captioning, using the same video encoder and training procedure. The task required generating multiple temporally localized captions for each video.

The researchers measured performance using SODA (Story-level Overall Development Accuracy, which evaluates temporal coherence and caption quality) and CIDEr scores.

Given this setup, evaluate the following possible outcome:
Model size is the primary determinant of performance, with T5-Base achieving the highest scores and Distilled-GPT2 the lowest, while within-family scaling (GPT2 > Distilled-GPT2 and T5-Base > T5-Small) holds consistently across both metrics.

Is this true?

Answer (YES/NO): NO